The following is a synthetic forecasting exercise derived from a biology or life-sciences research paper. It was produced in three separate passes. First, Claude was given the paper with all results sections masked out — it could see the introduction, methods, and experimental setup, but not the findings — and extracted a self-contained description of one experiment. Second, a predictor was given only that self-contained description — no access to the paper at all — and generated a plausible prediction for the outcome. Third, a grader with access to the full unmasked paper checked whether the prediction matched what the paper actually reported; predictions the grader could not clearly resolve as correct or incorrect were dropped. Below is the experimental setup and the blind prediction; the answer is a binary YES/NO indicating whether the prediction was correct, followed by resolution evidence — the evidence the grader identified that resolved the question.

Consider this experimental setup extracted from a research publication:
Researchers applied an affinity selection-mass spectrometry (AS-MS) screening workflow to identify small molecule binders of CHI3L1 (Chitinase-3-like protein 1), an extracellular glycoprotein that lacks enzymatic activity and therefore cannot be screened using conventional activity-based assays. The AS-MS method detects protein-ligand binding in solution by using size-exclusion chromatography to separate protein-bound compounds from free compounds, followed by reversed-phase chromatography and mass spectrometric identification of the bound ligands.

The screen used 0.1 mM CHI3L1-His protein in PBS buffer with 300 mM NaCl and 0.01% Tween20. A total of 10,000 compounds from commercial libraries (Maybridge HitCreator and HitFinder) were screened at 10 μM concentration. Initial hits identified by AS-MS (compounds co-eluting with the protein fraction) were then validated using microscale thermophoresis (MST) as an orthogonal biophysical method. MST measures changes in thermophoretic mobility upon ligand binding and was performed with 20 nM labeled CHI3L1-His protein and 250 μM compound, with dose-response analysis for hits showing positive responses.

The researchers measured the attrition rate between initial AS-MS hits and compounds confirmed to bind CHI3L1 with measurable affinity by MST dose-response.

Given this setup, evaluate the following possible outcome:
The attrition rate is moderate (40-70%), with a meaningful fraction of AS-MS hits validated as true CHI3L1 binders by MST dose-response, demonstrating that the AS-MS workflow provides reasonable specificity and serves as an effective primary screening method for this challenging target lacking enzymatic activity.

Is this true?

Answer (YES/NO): NO